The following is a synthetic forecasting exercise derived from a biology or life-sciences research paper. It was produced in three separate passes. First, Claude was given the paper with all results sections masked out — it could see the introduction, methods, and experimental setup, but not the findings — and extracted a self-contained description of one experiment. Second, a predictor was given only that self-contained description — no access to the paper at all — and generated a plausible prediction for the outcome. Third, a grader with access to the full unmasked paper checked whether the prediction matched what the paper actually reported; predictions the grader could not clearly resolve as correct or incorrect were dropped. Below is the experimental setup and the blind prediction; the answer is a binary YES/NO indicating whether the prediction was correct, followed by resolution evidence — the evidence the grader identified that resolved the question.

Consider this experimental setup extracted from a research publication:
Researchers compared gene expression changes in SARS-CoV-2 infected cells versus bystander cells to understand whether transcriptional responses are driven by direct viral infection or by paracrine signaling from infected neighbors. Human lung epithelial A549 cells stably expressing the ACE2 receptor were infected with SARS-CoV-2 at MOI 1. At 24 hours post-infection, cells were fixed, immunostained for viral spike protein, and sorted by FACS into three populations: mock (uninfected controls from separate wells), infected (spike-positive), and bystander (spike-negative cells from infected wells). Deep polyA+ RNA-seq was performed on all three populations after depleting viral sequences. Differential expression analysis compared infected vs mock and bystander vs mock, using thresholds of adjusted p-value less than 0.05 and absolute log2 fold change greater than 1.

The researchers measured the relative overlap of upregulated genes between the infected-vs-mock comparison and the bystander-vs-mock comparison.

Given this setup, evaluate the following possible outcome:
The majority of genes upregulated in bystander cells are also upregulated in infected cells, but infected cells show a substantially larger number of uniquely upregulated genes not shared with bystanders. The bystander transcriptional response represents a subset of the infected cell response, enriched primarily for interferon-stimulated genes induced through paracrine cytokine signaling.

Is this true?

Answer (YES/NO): NO